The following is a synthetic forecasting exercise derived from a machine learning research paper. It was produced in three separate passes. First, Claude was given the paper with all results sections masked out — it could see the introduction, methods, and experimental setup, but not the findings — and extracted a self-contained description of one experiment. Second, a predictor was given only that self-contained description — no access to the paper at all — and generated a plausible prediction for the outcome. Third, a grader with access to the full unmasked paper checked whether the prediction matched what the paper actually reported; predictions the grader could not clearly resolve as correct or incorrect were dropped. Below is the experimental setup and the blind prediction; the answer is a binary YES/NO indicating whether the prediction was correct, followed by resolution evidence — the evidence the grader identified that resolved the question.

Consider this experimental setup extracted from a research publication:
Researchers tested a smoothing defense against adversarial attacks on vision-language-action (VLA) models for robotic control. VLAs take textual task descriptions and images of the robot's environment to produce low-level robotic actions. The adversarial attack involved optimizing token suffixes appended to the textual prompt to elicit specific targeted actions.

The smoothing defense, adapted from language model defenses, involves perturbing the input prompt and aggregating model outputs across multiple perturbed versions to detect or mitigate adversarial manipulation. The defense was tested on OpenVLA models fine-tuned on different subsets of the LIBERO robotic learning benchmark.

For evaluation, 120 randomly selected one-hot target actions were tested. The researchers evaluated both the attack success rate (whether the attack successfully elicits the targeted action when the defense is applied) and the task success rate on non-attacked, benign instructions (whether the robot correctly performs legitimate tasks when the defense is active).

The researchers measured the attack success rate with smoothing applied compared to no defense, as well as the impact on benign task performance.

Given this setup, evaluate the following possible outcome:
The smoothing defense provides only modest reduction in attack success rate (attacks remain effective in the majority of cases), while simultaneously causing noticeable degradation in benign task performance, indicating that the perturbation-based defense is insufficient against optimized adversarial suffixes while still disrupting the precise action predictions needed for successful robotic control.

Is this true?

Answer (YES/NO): NO